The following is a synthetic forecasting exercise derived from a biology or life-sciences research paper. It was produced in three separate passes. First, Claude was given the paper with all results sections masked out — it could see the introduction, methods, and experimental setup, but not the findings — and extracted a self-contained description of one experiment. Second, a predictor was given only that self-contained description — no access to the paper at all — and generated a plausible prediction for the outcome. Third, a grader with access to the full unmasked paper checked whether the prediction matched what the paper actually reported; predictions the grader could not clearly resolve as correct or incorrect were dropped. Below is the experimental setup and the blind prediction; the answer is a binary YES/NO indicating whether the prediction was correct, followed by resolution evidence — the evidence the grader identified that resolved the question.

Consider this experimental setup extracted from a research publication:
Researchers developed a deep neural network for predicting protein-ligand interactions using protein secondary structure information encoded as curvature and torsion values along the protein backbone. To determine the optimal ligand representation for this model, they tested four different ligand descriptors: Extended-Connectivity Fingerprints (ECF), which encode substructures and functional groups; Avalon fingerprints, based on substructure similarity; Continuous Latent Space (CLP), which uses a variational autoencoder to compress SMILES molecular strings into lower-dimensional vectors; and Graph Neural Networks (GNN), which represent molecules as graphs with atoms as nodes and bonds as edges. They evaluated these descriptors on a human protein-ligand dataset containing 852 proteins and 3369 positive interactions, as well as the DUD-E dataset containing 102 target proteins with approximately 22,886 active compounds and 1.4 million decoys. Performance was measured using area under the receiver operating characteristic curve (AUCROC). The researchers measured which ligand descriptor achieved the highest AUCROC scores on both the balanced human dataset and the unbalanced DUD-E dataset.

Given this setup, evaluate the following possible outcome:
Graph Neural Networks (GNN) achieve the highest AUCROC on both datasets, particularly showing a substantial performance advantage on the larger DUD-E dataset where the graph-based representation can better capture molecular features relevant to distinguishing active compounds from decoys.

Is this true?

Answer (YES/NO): NO